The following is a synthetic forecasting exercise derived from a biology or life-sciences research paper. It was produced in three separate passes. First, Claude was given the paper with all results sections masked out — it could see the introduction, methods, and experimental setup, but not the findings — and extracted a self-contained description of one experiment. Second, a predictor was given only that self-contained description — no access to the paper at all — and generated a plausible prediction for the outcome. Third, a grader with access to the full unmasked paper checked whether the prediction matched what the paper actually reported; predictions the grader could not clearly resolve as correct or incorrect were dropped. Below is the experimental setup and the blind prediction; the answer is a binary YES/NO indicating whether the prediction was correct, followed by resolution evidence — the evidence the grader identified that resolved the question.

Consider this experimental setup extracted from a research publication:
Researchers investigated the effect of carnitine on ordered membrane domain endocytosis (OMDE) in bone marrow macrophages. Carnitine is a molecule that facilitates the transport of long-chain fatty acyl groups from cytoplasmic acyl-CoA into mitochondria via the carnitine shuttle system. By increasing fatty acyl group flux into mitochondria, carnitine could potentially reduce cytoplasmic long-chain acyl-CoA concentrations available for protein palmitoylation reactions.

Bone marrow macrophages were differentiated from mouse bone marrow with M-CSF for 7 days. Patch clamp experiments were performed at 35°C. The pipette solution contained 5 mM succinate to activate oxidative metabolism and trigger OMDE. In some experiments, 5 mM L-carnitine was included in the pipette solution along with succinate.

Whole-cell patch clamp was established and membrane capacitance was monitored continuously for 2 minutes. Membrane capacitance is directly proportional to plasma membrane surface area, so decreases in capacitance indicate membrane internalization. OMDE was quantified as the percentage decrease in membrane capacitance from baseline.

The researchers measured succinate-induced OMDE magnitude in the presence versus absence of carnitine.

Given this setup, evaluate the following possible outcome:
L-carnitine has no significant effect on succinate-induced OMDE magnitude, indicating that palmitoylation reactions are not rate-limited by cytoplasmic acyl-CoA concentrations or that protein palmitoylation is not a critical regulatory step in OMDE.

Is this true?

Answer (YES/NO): NO